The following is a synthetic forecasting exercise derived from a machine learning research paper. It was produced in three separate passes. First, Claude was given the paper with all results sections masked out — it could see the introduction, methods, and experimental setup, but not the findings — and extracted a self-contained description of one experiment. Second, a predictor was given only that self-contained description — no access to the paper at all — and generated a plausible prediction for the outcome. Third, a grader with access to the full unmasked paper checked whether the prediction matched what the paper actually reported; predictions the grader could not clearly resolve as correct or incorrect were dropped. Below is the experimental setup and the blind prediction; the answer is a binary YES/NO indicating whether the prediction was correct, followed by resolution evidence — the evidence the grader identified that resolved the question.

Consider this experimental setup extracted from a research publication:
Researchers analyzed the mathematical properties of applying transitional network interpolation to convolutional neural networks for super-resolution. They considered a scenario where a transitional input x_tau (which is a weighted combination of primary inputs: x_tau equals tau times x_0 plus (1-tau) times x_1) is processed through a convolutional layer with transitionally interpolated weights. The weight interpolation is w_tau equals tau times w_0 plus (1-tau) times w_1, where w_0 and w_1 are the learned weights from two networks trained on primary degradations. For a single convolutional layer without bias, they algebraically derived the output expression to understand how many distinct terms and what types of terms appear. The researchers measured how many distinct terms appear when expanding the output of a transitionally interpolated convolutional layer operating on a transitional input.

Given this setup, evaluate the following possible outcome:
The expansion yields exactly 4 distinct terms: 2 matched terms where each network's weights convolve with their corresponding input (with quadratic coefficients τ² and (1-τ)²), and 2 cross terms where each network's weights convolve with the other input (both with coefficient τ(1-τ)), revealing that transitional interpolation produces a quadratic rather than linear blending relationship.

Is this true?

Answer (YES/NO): YES